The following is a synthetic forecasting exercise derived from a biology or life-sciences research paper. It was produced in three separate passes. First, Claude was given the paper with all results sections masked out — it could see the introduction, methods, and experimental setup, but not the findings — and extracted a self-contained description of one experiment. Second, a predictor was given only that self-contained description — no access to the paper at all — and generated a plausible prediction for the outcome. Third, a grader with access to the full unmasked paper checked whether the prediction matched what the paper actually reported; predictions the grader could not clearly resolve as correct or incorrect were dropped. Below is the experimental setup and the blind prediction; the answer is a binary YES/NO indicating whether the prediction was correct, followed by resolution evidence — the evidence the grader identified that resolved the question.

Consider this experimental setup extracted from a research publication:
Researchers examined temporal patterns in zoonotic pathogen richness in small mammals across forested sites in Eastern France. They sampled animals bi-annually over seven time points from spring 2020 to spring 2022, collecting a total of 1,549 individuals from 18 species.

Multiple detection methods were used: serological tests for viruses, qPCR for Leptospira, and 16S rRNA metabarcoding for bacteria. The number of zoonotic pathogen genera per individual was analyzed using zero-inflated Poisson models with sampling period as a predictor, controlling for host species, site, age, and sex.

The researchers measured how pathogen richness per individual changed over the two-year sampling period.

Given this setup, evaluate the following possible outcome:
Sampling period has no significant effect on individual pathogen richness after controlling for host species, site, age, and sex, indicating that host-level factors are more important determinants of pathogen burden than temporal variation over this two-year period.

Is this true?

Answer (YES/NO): NO